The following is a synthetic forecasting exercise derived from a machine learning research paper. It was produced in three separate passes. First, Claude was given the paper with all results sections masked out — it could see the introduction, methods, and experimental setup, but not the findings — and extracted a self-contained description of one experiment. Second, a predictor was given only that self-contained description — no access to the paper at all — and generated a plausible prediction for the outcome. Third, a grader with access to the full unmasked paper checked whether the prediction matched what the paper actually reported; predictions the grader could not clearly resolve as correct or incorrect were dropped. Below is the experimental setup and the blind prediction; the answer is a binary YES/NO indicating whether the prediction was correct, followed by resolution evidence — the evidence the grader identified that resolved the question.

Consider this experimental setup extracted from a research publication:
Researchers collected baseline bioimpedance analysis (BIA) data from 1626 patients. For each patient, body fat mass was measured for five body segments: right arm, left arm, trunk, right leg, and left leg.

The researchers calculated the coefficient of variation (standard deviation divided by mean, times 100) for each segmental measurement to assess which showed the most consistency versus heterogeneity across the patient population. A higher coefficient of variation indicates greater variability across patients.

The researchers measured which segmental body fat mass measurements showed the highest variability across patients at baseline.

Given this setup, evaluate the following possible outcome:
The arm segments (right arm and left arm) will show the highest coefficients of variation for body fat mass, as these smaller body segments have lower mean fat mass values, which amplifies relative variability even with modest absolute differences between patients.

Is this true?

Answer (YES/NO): YES